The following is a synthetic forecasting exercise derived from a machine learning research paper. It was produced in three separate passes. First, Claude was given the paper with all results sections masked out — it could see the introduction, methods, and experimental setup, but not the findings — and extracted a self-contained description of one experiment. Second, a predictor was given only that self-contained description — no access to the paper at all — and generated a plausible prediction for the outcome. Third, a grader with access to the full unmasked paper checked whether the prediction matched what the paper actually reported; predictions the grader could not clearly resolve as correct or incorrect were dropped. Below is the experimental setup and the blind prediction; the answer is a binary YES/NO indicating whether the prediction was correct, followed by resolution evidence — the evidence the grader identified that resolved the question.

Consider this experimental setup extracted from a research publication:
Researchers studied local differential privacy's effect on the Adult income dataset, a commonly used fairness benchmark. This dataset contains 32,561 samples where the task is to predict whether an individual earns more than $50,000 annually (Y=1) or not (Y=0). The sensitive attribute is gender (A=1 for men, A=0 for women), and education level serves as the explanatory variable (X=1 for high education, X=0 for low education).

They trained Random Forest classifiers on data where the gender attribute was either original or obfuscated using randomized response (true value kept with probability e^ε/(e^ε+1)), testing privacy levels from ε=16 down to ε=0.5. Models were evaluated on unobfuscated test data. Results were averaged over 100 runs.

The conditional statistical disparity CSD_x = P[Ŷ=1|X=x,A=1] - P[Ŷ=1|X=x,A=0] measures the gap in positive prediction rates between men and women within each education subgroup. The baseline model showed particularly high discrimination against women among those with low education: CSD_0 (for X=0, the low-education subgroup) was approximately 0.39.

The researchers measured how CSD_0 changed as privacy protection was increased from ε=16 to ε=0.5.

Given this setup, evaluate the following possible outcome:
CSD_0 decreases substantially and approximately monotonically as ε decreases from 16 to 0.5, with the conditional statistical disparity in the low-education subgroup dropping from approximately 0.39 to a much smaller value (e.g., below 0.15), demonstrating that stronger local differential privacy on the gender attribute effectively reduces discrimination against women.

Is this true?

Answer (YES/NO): NO